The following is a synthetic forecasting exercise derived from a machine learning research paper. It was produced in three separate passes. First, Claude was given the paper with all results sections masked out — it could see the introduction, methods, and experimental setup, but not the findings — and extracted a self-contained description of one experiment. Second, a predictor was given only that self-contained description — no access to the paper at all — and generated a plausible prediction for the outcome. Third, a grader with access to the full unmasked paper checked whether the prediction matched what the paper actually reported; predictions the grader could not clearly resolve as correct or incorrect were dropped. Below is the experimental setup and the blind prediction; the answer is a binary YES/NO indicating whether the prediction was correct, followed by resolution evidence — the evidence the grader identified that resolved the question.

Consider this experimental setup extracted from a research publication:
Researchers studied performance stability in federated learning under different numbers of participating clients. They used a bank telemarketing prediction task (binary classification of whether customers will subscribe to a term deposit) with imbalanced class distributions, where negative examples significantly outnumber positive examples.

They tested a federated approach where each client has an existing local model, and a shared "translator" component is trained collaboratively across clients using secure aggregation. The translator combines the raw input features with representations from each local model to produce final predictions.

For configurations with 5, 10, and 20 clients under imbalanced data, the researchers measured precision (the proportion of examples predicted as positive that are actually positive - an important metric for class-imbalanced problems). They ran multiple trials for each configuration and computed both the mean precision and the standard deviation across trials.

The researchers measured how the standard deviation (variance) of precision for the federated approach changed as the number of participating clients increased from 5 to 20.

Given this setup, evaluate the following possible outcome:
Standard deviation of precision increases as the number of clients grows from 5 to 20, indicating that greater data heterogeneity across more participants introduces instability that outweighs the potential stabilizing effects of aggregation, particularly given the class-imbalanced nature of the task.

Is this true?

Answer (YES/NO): YES